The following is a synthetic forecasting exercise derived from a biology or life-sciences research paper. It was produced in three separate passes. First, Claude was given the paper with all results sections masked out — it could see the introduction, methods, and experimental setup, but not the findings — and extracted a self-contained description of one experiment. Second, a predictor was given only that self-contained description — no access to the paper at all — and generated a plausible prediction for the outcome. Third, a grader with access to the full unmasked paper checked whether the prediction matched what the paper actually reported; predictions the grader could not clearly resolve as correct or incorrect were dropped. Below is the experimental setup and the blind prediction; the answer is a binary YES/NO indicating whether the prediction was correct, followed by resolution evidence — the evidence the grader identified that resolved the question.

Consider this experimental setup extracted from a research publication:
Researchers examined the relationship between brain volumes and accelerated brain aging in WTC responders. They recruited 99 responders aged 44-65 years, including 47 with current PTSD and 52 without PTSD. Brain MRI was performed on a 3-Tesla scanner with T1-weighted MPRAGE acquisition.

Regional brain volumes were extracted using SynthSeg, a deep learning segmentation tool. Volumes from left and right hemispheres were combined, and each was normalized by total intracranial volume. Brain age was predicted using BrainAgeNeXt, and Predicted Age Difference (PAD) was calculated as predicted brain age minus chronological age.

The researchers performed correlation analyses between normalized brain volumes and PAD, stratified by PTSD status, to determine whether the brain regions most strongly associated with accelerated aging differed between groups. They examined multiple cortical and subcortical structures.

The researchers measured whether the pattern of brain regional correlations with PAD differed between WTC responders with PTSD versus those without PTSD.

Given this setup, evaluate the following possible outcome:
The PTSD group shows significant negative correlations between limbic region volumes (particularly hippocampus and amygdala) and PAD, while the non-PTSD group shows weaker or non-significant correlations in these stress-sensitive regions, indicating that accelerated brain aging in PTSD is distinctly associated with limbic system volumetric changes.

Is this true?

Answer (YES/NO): NO